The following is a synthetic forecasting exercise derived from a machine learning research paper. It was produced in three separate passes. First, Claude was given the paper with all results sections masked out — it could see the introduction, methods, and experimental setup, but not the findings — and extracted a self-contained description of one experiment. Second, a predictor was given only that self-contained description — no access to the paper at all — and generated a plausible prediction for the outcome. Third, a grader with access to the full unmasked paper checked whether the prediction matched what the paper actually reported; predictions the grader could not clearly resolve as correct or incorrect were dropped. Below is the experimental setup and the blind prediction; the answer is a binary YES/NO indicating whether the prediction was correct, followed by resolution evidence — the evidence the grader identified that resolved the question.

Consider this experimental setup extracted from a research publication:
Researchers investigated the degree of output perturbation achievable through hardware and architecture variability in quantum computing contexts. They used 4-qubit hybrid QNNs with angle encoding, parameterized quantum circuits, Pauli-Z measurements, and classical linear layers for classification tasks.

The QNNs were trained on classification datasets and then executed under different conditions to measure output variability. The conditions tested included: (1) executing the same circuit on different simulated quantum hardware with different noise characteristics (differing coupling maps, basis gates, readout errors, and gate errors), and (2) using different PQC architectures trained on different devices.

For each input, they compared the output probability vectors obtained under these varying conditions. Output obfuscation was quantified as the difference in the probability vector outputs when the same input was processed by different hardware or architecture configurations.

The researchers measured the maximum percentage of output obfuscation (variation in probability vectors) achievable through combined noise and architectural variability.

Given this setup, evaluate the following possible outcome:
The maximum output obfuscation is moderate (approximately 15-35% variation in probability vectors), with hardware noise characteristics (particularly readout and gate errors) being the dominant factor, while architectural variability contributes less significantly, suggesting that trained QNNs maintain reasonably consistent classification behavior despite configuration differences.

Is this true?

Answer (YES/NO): NO